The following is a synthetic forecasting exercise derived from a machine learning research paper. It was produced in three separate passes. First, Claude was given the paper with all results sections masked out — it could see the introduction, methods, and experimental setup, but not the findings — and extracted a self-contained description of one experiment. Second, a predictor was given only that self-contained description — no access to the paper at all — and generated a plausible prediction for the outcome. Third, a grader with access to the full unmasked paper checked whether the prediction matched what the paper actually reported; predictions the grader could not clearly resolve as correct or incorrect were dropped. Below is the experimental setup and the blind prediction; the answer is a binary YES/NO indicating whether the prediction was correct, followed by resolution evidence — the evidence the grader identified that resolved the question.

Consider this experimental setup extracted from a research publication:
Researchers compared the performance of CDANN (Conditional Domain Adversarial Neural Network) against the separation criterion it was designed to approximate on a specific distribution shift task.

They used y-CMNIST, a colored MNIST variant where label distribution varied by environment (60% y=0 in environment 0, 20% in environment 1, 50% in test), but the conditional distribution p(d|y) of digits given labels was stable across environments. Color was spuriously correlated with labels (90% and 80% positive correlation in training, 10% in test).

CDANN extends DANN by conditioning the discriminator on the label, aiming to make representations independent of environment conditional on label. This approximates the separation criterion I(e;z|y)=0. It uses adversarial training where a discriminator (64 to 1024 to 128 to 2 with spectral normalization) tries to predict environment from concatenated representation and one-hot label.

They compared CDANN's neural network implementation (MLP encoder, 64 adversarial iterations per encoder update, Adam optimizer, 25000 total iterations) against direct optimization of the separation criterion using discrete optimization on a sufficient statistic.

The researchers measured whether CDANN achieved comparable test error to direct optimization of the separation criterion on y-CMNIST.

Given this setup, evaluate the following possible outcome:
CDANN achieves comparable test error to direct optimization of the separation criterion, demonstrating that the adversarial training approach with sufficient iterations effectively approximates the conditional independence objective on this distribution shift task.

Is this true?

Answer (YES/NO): NO